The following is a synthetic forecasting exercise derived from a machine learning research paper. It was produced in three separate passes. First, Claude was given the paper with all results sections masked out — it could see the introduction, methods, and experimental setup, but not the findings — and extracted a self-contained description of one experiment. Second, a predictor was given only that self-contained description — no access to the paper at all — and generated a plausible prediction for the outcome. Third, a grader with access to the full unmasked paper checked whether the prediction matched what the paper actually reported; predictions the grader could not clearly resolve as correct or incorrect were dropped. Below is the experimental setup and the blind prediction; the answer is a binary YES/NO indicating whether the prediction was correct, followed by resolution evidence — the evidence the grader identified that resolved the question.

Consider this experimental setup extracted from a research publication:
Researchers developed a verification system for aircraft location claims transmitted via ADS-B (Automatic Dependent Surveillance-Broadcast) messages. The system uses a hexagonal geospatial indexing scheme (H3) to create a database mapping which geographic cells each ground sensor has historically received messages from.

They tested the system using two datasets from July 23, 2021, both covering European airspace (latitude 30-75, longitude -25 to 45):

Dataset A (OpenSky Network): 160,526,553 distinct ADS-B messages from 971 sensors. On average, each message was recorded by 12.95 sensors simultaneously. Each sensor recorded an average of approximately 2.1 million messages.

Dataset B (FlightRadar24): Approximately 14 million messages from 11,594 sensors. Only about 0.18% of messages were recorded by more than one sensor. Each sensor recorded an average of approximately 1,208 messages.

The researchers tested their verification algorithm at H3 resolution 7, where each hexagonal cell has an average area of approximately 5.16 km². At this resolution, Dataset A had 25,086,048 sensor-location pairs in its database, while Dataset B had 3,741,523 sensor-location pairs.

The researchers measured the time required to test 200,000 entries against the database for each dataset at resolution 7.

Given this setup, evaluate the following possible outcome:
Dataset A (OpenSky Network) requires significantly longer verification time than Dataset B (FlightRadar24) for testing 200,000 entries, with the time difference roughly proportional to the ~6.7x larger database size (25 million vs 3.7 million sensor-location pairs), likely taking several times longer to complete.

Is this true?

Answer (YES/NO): YES